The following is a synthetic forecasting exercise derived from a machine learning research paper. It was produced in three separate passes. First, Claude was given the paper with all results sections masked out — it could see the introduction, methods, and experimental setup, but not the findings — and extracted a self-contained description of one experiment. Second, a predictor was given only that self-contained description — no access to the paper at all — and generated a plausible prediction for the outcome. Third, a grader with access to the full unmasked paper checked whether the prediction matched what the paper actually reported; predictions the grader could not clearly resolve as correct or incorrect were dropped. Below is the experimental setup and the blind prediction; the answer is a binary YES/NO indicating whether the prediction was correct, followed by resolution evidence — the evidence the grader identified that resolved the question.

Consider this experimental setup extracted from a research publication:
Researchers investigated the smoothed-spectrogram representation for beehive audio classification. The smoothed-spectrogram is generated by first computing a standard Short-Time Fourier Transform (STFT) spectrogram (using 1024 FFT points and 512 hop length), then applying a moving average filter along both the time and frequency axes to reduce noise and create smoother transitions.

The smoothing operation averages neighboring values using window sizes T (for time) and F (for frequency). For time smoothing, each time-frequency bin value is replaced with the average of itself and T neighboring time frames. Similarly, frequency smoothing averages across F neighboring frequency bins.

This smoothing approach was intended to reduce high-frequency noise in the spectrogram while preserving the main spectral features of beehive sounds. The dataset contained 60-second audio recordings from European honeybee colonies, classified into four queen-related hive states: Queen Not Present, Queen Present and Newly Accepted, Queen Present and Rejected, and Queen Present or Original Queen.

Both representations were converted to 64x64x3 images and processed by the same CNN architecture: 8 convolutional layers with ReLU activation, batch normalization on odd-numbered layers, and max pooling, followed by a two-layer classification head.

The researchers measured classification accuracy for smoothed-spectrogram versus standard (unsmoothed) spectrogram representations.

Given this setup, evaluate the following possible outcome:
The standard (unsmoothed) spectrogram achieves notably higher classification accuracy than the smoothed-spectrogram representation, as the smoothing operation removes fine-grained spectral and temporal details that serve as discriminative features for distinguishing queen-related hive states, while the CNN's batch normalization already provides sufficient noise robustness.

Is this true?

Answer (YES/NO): YES